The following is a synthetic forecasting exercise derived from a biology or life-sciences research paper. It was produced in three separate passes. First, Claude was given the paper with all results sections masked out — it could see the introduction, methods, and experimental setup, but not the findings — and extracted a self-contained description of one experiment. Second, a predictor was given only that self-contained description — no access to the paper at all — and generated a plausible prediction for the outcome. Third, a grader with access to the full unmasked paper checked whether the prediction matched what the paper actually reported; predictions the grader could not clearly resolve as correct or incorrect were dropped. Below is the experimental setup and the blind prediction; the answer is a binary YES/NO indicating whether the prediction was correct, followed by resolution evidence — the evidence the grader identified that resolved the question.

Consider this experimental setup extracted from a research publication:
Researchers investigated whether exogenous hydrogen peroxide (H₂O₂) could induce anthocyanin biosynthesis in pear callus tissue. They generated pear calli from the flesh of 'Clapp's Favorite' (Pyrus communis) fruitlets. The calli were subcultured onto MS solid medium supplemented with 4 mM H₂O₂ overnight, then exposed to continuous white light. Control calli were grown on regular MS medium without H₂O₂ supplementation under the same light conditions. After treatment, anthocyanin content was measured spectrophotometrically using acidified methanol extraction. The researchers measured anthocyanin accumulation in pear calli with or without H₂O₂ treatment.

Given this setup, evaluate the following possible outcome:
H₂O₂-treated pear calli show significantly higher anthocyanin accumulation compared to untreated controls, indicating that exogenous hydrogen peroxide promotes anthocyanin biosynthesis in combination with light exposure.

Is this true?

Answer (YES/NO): YES